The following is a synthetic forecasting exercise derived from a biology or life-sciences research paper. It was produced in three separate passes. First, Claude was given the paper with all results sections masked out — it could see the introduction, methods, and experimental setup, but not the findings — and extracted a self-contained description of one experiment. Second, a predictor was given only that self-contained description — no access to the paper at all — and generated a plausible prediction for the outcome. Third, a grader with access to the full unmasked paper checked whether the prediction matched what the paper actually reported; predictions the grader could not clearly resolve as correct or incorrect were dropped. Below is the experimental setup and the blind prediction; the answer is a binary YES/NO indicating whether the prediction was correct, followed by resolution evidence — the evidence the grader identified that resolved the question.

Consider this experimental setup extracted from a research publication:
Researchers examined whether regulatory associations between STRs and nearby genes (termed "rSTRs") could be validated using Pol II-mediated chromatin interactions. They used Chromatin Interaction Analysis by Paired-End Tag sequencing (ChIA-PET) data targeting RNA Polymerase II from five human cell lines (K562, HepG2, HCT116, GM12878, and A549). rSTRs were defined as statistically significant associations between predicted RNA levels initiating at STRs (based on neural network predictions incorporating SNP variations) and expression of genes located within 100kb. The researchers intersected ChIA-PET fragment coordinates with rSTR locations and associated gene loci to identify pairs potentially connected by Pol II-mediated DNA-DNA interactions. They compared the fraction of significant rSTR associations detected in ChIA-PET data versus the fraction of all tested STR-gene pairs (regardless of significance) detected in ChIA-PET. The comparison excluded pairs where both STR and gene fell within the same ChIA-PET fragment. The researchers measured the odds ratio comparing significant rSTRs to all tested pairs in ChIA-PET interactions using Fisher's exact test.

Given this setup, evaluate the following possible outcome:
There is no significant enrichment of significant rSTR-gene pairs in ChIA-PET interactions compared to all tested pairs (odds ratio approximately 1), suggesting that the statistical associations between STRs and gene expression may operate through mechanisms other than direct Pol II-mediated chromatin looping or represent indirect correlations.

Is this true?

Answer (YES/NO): NO